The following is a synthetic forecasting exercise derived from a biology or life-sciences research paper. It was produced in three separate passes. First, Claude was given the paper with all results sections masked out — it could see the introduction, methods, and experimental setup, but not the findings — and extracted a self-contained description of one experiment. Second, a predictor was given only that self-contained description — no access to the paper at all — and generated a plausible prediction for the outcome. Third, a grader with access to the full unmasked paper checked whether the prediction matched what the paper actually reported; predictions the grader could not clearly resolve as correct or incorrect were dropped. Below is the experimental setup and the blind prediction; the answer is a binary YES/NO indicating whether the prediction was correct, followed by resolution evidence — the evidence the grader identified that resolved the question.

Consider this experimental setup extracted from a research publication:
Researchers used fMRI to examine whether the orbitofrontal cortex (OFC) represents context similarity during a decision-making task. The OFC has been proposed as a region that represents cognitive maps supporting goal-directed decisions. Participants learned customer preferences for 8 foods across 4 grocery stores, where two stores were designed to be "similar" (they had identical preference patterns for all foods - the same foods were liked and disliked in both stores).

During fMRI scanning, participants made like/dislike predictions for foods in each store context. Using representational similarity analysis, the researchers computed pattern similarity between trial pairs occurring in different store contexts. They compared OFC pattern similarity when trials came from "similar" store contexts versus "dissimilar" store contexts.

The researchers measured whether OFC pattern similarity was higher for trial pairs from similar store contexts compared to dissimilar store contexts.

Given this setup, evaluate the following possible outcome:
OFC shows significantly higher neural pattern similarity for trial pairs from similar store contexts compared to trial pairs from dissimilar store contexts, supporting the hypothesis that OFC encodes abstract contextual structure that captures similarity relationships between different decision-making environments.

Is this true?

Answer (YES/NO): NO